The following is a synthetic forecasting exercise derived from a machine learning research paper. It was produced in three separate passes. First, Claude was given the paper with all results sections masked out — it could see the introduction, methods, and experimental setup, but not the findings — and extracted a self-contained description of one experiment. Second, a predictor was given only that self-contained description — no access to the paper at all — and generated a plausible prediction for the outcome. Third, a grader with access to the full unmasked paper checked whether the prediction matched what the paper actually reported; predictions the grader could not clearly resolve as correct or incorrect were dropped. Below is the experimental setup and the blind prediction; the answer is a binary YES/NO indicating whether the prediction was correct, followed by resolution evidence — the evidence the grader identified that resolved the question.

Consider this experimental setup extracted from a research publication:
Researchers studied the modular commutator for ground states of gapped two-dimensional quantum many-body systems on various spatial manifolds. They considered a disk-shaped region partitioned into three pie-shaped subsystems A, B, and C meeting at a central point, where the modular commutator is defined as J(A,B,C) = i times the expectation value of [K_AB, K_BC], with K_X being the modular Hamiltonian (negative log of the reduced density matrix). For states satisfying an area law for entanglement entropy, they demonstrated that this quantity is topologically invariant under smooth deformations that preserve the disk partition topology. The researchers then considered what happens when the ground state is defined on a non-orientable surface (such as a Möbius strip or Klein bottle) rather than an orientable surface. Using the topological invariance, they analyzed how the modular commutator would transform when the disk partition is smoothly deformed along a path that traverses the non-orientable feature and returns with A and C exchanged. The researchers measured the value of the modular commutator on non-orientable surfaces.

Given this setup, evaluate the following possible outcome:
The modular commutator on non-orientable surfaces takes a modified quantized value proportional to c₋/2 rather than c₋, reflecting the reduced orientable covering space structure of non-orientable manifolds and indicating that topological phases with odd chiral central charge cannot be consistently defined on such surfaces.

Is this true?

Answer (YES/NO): NO